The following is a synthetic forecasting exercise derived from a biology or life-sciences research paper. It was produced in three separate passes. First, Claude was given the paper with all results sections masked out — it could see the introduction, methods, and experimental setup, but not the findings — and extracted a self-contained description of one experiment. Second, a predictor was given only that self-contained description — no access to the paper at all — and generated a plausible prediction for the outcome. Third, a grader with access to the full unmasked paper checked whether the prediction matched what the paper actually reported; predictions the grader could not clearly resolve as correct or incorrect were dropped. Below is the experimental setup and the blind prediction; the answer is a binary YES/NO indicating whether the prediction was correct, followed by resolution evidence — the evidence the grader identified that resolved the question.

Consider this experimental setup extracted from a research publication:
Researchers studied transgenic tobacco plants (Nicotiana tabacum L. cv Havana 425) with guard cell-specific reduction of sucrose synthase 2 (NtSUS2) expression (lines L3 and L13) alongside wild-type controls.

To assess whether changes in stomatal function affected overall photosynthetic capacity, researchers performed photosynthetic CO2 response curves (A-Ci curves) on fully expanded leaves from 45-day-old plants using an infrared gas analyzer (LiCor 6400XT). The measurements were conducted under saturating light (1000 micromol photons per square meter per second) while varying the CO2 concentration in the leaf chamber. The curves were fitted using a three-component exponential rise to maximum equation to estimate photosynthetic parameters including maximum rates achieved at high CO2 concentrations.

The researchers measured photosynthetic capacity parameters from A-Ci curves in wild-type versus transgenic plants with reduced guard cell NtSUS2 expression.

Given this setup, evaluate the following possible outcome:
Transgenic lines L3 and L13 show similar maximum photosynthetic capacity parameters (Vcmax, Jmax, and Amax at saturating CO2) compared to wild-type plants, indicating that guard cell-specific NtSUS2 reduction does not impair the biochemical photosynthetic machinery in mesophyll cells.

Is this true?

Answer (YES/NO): NO